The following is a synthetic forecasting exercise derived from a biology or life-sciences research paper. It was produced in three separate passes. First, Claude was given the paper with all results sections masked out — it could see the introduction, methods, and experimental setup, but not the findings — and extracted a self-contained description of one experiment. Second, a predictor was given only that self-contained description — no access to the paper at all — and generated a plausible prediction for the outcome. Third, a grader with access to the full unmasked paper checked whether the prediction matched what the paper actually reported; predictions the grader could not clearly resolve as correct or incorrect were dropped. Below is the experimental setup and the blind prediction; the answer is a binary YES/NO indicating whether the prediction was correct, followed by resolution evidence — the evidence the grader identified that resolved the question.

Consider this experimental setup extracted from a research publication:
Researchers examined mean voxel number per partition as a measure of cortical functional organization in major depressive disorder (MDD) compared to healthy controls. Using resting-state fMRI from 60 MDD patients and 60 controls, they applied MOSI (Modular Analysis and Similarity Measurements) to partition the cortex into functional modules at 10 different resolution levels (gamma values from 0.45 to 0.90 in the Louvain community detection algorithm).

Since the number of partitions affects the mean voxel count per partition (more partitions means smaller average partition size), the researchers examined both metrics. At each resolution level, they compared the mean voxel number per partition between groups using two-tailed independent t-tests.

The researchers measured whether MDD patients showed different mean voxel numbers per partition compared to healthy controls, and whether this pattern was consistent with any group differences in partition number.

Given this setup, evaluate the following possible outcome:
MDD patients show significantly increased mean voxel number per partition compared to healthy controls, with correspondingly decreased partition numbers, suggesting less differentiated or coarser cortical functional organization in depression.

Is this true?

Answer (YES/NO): NO